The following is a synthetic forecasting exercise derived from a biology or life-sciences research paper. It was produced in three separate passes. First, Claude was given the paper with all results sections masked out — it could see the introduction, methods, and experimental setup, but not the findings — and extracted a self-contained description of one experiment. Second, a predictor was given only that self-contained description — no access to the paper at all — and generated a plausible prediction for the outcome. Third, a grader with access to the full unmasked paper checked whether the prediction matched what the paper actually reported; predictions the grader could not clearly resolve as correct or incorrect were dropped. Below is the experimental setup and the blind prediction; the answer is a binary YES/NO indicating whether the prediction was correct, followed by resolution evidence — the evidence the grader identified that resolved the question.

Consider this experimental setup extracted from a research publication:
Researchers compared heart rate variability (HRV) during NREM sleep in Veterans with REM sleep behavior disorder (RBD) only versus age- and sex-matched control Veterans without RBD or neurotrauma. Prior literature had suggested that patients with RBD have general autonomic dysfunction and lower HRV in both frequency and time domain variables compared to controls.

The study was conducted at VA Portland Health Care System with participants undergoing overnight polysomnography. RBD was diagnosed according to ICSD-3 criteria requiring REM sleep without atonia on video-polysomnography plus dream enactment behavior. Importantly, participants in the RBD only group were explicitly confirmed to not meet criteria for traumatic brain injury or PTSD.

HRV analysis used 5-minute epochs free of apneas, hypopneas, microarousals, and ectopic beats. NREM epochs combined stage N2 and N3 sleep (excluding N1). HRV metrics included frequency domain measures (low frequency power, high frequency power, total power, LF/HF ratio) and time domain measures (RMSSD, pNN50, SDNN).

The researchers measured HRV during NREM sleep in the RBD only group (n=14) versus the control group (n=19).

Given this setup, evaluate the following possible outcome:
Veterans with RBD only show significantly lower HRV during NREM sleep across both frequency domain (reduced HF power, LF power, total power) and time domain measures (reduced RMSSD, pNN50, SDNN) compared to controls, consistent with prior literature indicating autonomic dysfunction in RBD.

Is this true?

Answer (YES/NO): NO